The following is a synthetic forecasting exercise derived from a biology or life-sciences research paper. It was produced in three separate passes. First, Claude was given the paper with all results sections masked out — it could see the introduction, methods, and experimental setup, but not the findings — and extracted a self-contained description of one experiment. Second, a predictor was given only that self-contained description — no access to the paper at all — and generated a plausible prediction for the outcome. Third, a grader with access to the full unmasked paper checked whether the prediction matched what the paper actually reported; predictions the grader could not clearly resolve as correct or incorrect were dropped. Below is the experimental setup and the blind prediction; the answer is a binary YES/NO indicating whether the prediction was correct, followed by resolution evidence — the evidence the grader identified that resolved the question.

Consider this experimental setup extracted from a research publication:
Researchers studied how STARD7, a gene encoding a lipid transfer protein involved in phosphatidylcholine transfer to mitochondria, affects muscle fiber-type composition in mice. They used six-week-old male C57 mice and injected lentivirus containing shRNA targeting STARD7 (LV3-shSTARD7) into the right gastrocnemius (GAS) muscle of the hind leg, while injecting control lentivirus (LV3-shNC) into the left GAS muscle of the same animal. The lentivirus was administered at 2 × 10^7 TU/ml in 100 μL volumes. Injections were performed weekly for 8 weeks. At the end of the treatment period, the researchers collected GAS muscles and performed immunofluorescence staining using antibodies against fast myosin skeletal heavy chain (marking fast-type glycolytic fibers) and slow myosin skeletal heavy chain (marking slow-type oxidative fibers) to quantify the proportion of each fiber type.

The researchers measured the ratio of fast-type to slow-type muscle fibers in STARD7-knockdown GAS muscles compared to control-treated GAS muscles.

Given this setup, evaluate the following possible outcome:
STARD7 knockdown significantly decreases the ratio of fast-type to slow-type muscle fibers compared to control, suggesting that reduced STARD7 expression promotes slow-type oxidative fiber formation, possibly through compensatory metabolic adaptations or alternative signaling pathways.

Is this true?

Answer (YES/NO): NO